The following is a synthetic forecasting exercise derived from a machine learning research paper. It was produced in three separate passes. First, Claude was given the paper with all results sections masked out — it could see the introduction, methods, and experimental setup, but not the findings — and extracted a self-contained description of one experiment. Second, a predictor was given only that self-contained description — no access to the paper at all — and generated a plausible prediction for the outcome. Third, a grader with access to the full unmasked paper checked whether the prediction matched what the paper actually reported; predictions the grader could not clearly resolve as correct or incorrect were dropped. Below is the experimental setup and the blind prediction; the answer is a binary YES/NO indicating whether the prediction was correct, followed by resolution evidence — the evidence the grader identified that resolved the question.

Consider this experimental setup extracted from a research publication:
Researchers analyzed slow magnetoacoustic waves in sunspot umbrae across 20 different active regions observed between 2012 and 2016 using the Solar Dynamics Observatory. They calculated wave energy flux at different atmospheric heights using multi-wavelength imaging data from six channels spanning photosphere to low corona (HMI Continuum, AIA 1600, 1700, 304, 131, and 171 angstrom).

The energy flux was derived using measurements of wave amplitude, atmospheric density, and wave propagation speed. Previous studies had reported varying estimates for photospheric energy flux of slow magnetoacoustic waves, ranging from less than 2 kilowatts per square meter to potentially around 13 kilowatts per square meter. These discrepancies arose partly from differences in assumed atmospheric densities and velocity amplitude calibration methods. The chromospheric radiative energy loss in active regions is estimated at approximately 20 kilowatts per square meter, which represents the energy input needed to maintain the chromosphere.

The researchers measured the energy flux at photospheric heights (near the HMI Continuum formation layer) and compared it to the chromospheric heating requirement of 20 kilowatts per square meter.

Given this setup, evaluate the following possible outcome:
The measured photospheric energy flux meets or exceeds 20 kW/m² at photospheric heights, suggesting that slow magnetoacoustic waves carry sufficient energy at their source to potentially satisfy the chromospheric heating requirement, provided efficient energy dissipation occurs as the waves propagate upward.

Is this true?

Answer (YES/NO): NO